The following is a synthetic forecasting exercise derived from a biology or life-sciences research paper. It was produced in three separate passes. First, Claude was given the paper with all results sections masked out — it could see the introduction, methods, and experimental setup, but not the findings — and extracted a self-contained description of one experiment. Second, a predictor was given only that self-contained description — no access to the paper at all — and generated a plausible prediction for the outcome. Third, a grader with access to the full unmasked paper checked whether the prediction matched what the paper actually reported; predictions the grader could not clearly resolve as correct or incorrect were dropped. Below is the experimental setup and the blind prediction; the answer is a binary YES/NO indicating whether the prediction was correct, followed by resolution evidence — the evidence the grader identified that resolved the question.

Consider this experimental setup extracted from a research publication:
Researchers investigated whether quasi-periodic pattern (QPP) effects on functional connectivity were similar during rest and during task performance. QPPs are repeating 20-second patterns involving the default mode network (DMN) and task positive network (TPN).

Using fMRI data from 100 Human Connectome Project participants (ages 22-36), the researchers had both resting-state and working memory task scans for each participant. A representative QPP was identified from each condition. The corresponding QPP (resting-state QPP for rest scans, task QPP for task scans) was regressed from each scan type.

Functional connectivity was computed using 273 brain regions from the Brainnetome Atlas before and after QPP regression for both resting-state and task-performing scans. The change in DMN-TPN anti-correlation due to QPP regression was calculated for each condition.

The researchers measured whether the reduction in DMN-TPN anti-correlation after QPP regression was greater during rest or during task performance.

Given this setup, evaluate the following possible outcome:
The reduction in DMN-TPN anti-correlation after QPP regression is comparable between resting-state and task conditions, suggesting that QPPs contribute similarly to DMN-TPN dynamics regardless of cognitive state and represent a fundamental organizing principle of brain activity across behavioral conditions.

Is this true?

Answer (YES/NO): NO